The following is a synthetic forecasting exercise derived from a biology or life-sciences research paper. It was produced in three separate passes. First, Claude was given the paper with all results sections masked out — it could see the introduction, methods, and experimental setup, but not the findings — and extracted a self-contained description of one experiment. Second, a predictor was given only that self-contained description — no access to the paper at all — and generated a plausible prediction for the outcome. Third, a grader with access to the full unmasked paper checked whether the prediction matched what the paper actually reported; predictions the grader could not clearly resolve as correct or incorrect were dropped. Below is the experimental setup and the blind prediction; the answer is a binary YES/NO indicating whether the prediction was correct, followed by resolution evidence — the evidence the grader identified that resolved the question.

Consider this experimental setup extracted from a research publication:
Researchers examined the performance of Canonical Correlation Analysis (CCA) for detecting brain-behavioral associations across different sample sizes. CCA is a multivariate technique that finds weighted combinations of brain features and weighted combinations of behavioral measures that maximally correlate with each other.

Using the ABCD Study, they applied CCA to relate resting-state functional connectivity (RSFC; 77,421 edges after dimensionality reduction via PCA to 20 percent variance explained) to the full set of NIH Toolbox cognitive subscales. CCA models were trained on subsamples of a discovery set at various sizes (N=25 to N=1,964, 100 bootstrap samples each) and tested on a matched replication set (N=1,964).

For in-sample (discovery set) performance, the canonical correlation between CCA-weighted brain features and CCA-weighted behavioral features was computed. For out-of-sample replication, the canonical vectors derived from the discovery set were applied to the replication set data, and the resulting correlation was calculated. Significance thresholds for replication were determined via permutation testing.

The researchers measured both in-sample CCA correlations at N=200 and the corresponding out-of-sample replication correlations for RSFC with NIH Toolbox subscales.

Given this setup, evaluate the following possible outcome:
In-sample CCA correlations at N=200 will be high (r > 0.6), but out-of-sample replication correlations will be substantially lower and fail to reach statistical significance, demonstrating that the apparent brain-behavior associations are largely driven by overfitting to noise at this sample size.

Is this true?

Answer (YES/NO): NO